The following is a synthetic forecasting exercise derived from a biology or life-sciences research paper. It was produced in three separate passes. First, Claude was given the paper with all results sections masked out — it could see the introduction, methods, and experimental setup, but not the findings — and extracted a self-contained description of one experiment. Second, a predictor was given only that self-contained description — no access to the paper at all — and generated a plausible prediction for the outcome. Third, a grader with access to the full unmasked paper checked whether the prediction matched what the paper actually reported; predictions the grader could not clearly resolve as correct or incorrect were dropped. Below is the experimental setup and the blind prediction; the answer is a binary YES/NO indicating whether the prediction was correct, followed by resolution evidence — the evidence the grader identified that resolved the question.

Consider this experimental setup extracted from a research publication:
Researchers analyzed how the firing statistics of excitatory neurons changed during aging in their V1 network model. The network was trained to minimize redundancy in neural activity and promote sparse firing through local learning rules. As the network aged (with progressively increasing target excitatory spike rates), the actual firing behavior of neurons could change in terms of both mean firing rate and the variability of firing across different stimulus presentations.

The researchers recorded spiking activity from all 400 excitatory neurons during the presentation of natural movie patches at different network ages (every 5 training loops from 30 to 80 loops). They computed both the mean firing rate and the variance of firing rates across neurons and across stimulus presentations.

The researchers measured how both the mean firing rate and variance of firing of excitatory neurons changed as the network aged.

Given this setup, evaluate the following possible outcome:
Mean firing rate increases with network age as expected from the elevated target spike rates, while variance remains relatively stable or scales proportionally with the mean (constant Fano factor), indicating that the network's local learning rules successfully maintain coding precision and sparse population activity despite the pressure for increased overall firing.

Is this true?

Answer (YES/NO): NO